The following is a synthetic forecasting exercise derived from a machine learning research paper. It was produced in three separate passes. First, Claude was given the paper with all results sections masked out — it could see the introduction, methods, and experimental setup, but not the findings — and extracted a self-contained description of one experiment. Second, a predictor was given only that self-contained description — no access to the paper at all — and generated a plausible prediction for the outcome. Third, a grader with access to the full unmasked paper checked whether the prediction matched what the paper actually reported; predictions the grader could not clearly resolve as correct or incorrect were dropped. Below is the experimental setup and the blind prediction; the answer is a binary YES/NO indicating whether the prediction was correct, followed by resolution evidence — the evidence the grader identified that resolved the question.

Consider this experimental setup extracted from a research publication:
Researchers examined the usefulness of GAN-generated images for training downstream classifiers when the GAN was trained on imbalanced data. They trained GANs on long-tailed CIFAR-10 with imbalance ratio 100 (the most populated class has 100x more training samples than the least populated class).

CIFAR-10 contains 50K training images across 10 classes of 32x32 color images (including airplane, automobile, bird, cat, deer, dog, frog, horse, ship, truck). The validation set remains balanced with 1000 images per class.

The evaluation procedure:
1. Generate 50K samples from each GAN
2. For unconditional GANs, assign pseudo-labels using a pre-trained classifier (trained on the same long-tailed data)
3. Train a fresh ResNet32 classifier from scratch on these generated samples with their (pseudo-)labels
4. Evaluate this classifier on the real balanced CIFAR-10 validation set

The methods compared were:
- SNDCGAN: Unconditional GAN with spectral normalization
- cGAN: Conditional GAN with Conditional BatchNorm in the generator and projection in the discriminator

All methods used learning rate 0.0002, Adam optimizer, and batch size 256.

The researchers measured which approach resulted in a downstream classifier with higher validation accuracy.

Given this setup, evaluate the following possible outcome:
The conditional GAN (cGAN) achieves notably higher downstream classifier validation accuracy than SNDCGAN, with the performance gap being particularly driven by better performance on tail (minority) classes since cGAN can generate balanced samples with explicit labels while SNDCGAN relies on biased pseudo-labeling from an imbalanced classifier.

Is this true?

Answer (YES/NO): NO